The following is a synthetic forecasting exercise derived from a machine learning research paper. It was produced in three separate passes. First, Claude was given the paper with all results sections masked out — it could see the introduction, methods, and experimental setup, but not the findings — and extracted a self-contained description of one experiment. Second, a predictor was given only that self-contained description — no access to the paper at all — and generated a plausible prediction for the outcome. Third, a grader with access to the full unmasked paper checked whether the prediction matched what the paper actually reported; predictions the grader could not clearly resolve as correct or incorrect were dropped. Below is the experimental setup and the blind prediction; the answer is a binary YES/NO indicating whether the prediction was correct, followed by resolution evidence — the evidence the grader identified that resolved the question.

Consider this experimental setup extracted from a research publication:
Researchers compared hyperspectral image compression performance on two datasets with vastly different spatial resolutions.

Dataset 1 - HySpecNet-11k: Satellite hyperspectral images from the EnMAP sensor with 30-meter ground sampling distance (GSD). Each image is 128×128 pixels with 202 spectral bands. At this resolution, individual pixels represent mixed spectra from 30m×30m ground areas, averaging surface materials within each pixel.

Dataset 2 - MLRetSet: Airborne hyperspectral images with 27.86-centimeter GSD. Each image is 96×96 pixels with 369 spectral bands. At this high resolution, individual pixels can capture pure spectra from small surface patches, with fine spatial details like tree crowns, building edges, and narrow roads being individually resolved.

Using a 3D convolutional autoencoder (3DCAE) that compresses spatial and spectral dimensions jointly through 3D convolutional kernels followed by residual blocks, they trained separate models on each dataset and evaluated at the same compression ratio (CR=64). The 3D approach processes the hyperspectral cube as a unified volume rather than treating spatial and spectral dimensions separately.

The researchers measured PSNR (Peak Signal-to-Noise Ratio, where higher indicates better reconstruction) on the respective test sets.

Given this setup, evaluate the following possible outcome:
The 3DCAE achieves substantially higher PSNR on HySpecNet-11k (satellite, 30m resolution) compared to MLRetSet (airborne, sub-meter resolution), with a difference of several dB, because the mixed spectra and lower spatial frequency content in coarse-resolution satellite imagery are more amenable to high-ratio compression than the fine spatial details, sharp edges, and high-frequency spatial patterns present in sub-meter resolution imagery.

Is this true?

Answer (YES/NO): NO